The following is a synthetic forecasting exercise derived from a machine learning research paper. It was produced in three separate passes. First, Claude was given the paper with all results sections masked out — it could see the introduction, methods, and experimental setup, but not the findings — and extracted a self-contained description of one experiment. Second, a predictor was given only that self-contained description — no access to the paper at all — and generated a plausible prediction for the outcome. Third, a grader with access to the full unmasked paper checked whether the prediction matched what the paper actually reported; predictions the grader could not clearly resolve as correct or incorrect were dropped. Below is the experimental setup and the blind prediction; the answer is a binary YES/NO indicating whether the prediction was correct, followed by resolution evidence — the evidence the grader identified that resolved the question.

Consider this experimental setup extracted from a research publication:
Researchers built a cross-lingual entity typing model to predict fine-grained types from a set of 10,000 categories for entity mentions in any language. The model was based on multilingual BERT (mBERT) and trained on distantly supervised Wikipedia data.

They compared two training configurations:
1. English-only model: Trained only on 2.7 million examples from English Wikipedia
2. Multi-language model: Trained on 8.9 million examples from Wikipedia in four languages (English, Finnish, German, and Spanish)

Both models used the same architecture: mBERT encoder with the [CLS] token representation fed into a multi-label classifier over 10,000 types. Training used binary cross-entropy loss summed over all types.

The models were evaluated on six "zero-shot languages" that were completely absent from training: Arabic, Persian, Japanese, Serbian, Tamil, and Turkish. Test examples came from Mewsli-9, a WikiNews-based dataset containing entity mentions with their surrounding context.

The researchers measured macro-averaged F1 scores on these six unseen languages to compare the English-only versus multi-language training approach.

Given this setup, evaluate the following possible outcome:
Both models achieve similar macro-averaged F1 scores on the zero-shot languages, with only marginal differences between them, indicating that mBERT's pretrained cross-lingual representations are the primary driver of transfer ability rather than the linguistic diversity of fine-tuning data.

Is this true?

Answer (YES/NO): NO